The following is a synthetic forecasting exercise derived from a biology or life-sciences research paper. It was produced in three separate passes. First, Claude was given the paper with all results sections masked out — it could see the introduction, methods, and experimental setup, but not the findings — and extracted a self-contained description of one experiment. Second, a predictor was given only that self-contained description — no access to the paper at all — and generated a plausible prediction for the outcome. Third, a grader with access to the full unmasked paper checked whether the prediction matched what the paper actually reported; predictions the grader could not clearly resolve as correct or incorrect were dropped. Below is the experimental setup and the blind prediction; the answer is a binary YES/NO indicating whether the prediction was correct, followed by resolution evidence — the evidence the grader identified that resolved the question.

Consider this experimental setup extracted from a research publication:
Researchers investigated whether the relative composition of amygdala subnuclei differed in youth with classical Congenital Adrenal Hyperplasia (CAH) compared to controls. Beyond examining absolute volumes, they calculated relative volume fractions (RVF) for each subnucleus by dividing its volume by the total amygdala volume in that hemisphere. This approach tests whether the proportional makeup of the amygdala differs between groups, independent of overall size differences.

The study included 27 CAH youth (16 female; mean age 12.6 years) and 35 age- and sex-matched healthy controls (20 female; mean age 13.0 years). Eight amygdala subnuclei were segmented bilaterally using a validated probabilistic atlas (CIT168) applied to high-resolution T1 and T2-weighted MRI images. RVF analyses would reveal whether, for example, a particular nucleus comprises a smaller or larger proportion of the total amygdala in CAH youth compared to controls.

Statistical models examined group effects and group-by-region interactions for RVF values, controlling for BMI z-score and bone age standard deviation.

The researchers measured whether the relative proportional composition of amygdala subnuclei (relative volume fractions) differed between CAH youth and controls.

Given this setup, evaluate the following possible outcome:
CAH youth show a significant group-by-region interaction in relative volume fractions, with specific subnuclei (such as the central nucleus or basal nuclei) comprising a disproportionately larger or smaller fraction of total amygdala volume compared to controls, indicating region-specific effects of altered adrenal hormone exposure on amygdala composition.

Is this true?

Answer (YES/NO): NO